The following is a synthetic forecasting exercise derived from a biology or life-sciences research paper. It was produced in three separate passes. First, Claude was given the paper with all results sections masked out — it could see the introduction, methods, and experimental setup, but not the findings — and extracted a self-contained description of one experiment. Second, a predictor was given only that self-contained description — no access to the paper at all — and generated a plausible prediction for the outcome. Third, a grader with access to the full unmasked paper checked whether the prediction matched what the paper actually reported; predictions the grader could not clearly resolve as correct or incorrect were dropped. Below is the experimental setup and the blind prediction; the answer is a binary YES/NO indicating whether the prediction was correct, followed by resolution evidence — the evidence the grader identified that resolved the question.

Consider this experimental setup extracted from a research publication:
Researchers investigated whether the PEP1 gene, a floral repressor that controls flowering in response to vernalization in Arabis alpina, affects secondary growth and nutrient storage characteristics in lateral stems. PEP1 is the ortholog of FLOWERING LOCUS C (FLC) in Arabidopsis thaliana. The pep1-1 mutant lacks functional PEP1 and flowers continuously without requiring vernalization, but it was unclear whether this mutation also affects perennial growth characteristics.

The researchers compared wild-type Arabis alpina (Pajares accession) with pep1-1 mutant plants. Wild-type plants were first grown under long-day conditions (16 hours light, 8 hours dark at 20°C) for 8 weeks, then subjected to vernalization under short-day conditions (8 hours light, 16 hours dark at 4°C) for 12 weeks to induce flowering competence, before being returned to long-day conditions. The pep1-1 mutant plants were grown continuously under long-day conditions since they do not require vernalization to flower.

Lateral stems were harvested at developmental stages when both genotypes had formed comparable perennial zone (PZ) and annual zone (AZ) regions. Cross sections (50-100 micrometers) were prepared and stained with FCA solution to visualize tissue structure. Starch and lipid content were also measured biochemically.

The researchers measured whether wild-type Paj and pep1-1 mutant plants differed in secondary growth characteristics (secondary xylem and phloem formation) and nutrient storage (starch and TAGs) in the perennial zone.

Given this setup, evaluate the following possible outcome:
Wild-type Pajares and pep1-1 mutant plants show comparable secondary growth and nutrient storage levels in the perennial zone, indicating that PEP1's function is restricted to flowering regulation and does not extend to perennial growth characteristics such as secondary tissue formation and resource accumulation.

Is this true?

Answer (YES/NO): YES